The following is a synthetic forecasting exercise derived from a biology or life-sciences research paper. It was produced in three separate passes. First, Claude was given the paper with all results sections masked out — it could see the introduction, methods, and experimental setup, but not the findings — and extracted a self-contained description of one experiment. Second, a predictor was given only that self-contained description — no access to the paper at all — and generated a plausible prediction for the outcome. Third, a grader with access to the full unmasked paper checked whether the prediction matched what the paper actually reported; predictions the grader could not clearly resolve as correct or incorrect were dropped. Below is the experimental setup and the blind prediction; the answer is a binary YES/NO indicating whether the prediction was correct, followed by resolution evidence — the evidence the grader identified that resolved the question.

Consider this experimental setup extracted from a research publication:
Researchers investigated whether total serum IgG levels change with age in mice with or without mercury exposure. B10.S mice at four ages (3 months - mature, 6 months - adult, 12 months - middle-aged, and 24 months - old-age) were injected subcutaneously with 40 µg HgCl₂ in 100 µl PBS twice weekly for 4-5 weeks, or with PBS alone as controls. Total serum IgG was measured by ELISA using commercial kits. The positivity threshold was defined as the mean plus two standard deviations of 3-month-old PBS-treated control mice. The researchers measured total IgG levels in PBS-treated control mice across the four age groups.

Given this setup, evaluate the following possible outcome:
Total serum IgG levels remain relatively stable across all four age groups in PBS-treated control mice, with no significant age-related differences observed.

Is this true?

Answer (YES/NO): NO